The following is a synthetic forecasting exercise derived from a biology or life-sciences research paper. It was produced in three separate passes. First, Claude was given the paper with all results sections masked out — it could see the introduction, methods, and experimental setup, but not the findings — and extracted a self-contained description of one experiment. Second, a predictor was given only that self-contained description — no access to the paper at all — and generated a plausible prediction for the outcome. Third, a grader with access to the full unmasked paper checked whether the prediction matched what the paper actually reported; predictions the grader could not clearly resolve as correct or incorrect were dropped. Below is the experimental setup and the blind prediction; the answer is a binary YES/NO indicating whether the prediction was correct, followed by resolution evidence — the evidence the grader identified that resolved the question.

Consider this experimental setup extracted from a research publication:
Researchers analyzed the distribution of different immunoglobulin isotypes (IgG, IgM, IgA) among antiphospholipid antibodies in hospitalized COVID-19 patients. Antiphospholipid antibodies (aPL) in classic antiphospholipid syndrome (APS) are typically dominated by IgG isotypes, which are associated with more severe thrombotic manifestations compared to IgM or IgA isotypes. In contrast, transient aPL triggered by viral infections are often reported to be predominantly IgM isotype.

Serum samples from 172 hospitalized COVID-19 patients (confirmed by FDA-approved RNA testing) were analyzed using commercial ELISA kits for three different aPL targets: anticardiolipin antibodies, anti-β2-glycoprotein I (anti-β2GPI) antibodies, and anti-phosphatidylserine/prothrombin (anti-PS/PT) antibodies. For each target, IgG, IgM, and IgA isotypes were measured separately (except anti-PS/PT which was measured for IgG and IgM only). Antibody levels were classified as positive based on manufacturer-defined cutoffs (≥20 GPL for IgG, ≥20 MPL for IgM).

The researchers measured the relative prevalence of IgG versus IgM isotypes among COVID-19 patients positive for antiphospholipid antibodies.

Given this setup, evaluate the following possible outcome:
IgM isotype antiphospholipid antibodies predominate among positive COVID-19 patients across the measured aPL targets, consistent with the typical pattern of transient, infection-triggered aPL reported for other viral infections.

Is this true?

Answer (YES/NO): NO